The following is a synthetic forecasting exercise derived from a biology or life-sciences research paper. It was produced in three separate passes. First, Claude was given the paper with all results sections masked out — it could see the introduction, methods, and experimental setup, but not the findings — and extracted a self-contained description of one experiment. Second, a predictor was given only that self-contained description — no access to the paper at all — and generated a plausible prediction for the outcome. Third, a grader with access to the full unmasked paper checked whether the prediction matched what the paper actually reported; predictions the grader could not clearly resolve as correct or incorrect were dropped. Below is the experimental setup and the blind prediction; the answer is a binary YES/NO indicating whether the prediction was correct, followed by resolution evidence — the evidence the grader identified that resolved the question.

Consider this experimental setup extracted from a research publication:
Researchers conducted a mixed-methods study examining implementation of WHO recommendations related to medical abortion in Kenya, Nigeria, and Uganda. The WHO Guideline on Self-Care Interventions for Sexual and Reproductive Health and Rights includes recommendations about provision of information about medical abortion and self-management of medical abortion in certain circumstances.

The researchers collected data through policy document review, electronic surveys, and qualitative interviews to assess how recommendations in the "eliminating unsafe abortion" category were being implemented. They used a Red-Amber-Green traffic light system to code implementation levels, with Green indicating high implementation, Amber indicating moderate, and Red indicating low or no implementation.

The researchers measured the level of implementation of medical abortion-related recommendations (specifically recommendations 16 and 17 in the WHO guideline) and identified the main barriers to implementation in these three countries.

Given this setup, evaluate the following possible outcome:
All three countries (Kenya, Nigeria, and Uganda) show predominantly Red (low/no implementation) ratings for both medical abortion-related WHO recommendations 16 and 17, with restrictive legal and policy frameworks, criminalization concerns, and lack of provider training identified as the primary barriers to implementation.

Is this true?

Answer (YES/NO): NO